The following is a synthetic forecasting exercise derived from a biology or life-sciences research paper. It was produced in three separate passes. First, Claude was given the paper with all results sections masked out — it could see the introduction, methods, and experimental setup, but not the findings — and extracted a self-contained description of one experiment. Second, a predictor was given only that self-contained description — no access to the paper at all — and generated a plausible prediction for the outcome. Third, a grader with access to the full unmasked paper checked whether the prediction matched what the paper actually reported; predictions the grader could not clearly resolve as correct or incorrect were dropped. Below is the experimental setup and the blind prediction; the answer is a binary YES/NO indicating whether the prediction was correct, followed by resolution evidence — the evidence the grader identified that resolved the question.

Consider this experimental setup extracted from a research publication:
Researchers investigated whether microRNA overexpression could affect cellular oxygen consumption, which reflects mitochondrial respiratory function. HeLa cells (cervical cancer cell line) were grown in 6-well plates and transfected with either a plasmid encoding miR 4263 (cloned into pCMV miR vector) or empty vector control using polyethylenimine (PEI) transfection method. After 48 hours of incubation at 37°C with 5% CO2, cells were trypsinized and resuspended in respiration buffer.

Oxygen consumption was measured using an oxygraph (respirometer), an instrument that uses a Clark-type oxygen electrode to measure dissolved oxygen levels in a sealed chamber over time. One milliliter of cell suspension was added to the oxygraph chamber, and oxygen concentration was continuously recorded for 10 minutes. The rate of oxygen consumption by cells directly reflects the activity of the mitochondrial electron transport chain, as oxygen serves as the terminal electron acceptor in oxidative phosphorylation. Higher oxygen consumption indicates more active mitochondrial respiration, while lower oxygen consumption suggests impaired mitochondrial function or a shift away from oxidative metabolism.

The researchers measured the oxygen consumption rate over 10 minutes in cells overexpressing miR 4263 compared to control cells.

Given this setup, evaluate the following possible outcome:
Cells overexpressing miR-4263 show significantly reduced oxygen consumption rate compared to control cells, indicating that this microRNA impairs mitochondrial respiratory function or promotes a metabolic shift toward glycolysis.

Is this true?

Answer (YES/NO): YES